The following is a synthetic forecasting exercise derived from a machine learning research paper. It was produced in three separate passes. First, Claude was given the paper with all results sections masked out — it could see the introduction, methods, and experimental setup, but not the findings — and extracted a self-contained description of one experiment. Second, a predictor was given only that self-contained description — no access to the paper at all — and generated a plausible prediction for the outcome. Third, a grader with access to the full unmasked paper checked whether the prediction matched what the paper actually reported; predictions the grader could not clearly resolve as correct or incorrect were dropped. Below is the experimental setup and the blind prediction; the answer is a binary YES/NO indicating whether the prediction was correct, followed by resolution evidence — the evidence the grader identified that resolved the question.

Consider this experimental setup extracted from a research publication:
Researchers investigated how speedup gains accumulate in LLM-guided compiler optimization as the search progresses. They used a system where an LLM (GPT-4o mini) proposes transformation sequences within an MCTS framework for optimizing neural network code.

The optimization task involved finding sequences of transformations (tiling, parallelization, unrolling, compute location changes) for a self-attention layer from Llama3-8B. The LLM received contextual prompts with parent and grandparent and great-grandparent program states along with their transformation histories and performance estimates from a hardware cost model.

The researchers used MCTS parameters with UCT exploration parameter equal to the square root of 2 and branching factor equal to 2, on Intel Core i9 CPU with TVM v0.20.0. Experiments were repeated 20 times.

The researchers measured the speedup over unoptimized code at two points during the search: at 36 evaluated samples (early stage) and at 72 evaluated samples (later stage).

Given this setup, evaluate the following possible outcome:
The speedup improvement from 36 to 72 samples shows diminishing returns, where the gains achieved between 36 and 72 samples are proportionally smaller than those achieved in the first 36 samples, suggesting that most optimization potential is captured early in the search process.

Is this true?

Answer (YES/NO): YES